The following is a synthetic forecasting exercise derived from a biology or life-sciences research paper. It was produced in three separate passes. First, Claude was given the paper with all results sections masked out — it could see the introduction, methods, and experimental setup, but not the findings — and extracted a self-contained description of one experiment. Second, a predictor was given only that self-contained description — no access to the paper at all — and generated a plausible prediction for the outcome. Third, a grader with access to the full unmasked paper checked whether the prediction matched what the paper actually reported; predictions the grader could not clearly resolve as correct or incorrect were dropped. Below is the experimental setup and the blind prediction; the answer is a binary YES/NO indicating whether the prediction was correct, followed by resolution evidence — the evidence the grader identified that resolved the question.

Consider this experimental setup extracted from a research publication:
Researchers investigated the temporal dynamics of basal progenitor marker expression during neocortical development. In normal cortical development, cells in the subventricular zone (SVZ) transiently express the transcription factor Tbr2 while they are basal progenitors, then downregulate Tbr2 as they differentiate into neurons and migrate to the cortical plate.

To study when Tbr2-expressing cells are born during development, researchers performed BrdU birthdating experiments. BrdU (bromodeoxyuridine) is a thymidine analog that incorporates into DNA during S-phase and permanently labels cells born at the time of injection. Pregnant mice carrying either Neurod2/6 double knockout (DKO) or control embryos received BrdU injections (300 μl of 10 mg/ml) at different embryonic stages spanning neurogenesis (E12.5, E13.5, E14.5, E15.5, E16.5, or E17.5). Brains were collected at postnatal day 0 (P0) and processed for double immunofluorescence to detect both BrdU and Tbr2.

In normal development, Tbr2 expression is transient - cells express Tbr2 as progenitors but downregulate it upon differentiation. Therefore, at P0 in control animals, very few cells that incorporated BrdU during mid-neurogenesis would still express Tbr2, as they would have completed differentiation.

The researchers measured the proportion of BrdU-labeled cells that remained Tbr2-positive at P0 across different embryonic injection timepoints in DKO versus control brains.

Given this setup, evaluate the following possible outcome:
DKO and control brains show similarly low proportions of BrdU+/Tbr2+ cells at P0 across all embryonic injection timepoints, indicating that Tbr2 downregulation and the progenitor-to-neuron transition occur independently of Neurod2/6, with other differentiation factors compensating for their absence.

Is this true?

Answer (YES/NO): NO